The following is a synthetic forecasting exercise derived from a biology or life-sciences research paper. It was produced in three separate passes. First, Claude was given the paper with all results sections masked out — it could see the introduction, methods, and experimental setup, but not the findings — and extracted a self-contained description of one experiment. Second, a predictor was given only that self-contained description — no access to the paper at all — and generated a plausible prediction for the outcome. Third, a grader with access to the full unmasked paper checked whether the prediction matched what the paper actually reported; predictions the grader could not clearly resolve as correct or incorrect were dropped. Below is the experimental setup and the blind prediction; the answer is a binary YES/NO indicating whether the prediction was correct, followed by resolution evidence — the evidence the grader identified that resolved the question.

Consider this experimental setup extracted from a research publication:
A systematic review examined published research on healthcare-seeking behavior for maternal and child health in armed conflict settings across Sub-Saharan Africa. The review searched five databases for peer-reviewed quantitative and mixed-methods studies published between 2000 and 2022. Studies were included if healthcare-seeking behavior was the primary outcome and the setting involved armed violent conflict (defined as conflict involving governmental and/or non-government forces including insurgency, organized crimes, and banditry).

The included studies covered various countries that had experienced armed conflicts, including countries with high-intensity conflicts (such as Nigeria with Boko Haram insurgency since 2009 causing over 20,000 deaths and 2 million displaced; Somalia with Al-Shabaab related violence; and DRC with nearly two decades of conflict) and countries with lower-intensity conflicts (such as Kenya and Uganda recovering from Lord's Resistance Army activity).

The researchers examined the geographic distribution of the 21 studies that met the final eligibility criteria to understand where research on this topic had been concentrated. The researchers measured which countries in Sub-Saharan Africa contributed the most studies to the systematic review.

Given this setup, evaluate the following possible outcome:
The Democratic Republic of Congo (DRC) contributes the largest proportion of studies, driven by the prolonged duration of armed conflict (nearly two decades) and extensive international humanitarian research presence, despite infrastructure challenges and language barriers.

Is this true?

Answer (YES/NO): NO